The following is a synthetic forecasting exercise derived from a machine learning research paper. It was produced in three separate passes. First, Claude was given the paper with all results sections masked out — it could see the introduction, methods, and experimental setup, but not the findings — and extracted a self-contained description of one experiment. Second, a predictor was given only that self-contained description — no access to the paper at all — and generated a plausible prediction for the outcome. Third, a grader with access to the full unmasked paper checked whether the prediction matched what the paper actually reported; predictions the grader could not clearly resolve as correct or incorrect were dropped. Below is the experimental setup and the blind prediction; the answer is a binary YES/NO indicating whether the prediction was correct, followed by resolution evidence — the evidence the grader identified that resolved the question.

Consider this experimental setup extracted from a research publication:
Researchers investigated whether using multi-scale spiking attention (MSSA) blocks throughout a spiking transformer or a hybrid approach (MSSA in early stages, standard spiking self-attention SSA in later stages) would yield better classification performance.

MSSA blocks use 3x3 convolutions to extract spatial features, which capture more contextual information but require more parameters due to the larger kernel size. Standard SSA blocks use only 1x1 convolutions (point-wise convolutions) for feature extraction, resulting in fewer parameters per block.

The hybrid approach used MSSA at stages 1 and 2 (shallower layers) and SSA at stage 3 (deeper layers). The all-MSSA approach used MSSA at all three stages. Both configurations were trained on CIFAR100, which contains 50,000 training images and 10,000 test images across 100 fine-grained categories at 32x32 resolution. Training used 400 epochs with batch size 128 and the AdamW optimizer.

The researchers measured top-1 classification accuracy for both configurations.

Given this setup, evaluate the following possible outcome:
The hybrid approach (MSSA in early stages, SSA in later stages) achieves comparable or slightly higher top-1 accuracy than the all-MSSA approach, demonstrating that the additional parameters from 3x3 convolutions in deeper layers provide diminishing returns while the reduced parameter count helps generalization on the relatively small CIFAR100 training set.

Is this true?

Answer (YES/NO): YES